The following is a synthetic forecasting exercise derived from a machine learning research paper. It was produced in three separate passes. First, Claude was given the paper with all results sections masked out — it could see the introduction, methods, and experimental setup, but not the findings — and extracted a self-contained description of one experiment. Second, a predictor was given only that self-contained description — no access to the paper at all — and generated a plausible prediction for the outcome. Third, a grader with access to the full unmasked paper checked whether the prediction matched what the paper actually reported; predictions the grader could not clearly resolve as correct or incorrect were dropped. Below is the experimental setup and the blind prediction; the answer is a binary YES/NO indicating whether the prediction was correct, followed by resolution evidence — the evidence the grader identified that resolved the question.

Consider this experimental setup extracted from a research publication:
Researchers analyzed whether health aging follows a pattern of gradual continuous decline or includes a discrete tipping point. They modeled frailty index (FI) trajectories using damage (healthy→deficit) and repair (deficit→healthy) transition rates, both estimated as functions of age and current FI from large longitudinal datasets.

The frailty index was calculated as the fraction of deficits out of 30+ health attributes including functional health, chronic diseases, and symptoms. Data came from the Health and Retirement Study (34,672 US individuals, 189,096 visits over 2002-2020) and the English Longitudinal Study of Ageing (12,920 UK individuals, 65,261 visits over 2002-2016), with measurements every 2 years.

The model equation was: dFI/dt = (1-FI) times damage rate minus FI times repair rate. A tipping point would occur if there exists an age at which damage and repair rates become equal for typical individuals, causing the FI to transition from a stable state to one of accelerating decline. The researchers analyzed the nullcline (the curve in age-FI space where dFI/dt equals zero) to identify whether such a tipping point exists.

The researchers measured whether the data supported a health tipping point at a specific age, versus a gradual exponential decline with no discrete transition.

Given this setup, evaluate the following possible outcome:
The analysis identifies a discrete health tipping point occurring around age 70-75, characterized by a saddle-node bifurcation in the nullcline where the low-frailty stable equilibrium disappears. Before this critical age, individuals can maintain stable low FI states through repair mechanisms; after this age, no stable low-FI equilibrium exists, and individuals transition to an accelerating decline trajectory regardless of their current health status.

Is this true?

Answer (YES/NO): NO